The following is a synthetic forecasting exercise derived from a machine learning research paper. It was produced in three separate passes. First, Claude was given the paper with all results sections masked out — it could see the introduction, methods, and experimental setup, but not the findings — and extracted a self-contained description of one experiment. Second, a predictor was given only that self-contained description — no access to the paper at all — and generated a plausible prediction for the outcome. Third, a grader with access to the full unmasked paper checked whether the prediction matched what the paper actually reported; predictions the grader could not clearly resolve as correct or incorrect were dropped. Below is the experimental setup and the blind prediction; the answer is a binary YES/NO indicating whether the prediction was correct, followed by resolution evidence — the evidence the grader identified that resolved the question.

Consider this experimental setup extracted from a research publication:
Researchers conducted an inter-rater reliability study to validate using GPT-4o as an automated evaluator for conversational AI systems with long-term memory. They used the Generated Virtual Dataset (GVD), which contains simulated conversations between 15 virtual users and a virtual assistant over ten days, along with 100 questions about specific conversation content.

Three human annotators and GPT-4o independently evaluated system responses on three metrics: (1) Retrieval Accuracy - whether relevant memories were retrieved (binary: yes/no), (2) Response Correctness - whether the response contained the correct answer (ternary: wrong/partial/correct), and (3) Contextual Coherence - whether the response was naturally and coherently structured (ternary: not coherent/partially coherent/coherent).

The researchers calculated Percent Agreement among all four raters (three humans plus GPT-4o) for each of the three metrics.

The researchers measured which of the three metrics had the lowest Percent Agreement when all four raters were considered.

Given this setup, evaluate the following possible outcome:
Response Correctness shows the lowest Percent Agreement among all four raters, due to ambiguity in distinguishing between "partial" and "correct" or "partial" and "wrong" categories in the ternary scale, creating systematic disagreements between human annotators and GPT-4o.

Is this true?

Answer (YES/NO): YES